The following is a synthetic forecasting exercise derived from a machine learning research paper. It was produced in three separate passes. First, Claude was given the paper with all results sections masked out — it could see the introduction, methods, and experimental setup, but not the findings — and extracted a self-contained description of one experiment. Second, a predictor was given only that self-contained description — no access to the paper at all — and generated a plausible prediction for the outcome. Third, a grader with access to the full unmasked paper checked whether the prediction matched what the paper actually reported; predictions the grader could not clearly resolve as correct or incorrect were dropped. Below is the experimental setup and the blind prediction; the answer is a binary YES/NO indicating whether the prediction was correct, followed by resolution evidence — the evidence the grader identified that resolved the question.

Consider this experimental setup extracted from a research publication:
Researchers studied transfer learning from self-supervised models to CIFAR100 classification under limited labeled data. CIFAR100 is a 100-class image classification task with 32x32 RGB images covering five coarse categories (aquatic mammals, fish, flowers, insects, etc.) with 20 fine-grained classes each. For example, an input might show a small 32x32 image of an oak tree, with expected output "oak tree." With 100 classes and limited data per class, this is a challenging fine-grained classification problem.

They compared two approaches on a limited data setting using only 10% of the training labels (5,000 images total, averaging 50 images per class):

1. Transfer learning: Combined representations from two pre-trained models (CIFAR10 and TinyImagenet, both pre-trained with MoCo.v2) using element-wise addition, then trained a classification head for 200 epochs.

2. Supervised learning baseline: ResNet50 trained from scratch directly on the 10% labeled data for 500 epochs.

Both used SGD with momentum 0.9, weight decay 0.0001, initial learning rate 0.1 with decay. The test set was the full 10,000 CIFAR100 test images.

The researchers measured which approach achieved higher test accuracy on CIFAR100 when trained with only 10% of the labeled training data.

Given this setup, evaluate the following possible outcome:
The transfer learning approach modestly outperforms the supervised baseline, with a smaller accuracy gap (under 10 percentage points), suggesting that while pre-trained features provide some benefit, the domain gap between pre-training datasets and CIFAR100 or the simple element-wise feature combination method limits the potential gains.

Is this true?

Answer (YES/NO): NO